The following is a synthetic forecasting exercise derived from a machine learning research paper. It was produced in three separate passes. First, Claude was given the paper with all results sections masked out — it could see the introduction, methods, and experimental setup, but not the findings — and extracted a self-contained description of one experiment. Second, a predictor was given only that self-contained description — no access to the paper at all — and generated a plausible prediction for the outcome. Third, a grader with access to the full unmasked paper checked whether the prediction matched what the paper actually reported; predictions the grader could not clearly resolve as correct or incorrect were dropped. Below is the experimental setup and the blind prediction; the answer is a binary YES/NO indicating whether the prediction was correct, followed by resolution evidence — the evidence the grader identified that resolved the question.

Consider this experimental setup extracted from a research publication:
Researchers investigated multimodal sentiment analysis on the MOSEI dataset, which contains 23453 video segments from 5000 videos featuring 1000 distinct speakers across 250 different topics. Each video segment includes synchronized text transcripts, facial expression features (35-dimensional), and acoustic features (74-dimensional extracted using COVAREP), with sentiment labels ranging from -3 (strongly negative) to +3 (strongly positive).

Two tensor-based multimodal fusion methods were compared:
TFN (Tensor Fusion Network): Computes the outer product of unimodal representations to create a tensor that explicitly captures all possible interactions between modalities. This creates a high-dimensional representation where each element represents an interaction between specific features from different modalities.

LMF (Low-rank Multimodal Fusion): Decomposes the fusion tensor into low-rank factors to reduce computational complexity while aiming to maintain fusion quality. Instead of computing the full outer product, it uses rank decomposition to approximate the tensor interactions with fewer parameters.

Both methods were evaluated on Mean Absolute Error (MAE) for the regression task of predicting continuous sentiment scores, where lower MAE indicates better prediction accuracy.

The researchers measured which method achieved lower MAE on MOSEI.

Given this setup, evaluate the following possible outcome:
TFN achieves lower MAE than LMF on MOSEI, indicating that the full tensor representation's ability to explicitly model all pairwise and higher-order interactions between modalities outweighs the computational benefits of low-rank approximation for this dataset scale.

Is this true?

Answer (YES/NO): YES